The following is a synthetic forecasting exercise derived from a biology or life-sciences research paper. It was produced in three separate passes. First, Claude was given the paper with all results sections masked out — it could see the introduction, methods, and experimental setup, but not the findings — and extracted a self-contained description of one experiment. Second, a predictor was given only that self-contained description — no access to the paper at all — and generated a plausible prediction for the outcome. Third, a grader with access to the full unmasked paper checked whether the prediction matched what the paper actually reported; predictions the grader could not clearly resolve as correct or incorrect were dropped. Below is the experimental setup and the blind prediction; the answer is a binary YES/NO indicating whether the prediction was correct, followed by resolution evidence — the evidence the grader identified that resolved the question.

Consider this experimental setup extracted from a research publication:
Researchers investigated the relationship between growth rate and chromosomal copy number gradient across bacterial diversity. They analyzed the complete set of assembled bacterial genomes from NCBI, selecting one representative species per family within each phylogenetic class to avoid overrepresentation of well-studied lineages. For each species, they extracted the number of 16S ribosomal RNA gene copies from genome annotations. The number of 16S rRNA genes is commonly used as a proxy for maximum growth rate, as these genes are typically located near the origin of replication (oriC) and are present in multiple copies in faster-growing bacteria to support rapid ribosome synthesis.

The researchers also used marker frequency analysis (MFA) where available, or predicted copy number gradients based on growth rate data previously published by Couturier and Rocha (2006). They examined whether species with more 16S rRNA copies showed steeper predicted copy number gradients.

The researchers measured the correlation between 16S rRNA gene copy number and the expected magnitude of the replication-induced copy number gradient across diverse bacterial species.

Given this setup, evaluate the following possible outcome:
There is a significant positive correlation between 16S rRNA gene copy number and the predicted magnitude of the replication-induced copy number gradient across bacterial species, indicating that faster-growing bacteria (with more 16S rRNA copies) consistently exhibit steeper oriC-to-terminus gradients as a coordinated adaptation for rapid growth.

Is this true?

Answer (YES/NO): YES